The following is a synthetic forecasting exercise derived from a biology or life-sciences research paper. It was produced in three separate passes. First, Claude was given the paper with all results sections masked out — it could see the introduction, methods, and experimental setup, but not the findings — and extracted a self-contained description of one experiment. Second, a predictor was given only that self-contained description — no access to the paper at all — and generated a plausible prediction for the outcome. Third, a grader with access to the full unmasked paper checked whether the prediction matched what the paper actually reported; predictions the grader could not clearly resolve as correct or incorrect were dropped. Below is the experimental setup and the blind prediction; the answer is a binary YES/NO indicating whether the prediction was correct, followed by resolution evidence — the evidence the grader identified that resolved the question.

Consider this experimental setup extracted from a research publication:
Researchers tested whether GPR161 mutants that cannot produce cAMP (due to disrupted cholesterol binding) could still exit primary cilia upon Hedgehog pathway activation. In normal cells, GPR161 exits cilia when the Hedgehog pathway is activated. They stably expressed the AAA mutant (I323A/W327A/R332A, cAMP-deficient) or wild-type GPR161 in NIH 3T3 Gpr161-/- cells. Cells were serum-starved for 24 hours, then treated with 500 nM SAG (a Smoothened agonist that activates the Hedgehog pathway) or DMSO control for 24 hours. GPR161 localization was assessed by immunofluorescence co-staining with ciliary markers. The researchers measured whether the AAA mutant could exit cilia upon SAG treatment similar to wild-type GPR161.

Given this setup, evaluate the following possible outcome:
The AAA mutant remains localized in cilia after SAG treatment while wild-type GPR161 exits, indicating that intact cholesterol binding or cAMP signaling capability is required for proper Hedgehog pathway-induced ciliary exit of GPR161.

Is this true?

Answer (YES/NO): NO